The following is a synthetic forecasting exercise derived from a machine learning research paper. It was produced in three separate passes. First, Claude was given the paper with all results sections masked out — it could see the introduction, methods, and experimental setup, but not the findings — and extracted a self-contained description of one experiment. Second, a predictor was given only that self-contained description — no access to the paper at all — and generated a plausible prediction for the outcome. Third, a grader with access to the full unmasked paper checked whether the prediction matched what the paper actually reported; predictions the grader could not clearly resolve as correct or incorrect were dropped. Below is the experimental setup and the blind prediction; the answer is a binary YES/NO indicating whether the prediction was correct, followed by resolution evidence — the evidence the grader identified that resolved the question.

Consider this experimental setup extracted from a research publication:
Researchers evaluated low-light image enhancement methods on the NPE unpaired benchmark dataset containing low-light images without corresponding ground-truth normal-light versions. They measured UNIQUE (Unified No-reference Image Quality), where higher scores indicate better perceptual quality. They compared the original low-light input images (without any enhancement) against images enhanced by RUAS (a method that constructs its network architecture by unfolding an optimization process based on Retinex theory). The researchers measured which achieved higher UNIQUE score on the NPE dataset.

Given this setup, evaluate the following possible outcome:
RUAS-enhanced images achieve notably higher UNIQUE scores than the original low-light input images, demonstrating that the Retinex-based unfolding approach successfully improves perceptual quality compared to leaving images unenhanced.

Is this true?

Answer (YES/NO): NO